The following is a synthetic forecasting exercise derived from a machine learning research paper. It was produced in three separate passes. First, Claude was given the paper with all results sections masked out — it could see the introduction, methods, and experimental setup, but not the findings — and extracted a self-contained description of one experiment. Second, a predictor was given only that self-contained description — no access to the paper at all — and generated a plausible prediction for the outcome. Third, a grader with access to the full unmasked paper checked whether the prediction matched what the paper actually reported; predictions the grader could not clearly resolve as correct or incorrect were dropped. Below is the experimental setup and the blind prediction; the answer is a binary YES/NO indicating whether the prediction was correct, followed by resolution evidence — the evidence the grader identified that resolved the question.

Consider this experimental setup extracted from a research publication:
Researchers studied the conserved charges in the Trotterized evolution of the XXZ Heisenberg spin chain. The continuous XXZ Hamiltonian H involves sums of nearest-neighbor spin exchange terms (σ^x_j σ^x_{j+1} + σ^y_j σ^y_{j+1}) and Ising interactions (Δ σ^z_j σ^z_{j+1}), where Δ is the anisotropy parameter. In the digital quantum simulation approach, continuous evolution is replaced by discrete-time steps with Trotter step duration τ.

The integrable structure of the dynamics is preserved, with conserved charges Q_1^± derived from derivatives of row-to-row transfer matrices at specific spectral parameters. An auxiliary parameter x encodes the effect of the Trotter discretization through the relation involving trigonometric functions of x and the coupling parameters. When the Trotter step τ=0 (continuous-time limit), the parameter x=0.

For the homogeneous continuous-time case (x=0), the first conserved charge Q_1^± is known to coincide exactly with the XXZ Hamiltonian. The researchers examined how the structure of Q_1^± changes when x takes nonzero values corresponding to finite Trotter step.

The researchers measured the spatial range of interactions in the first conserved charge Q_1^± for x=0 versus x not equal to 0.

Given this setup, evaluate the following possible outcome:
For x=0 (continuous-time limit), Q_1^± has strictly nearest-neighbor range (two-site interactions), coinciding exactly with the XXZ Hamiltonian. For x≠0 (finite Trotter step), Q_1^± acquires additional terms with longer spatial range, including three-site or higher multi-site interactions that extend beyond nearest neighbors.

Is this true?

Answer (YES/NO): YES